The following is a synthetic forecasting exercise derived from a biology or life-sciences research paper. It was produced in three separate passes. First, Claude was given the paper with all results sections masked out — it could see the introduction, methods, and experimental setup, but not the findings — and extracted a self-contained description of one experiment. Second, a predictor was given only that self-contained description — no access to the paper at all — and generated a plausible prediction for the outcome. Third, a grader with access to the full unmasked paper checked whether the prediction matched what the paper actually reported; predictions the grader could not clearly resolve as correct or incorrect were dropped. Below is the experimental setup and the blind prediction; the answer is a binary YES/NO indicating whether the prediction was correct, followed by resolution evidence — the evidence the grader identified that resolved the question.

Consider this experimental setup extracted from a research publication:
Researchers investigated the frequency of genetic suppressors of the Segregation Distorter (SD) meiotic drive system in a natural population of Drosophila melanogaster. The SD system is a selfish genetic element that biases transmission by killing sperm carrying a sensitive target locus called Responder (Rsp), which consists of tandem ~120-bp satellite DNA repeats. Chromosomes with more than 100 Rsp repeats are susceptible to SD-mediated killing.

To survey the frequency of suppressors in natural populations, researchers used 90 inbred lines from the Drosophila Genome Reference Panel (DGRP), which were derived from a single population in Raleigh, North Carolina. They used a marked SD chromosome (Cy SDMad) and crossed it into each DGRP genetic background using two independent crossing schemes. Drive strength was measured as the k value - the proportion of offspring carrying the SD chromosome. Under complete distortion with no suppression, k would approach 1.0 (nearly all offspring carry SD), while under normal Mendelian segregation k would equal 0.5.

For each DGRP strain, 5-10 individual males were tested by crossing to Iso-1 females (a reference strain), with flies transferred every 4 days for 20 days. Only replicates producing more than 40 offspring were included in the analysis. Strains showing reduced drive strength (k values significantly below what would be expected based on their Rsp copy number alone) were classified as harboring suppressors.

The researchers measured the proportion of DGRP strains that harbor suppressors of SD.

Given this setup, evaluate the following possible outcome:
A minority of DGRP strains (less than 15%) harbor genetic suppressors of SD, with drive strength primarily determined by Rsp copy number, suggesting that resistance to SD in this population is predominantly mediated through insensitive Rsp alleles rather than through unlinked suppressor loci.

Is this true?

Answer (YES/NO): NO